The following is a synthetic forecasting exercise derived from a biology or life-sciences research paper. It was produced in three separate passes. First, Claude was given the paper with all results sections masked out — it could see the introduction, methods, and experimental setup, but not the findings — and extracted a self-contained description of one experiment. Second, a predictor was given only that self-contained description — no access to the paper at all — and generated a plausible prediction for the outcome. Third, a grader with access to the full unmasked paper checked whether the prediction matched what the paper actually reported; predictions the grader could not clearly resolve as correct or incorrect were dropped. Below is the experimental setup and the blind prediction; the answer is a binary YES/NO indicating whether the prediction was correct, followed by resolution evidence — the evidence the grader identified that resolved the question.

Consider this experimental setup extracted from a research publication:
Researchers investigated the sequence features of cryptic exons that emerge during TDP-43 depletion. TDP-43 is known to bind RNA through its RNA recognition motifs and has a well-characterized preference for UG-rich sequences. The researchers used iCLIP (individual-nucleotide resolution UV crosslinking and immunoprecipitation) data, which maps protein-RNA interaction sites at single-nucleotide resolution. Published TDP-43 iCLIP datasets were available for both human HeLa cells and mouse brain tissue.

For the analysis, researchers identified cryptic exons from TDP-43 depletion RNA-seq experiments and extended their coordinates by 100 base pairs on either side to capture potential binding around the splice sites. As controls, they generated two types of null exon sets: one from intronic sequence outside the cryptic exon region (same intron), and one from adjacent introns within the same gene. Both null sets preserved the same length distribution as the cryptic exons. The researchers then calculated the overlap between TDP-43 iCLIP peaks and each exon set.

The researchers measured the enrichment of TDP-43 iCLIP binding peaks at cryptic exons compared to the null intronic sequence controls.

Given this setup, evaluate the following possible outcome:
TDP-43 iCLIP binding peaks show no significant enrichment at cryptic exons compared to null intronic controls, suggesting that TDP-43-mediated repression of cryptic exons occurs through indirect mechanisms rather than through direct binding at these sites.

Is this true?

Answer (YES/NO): NO